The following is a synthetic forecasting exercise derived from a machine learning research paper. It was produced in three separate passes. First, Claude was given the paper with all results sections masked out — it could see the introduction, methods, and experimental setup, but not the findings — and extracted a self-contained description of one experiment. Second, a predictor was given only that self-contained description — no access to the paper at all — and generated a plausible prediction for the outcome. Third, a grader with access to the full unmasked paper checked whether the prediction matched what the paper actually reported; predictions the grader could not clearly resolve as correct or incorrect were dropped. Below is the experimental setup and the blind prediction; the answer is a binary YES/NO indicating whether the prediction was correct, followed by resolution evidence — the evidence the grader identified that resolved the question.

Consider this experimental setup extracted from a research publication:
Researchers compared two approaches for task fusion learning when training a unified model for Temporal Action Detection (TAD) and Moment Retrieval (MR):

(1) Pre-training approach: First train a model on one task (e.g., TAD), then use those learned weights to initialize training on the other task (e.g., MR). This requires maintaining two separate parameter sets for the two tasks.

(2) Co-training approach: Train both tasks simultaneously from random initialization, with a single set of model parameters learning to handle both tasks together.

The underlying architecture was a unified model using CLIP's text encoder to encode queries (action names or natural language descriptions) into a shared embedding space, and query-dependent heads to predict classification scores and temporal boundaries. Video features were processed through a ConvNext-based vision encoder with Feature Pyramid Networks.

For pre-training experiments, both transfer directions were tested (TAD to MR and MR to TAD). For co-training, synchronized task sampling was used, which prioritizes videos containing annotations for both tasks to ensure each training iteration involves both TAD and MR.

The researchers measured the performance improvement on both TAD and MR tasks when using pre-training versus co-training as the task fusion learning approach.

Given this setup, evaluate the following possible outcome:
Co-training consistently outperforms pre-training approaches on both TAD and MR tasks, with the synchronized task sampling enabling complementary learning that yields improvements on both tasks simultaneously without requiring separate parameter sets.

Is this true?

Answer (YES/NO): YES